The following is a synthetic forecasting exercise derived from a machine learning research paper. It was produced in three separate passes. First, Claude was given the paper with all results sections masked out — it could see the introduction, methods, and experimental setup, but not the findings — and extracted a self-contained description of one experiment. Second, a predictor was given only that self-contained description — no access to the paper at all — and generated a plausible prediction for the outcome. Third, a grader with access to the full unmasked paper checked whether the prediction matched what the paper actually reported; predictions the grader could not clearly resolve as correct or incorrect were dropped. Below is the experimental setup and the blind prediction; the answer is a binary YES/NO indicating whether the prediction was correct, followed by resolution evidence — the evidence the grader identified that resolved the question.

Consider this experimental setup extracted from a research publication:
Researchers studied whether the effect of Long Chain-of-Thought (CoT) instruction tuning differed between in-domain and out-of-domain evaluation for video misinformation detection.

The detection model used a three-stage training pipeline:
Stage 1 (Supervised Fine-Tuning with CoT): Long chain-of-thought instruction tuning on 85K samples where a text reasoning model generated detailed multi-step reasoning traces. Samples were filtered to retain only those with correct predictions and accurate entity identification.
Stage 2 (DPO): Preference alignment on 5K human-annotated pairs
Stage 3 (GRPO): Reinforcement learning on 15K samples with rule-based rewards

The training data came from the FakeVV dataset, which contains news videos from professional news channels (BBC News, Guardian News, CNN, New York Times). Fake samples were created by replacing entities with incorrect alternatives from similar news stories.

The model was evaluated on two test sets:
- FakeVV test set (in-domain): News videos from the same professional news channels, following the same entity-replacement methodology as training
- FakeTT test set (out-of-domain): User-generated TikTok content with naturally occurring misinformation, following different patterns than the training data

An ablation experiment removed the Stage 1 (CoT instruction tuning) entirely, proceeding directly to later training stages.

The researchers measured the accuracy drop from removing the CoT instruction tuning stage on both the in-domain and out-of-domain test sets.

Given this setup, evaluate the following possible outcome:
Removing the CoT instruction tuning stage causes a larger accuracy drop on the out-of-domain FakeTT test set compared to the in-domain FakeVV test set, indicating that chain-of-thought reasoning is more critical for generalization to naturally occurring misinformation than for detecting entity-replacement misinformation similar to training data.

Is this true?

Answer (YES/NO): NO